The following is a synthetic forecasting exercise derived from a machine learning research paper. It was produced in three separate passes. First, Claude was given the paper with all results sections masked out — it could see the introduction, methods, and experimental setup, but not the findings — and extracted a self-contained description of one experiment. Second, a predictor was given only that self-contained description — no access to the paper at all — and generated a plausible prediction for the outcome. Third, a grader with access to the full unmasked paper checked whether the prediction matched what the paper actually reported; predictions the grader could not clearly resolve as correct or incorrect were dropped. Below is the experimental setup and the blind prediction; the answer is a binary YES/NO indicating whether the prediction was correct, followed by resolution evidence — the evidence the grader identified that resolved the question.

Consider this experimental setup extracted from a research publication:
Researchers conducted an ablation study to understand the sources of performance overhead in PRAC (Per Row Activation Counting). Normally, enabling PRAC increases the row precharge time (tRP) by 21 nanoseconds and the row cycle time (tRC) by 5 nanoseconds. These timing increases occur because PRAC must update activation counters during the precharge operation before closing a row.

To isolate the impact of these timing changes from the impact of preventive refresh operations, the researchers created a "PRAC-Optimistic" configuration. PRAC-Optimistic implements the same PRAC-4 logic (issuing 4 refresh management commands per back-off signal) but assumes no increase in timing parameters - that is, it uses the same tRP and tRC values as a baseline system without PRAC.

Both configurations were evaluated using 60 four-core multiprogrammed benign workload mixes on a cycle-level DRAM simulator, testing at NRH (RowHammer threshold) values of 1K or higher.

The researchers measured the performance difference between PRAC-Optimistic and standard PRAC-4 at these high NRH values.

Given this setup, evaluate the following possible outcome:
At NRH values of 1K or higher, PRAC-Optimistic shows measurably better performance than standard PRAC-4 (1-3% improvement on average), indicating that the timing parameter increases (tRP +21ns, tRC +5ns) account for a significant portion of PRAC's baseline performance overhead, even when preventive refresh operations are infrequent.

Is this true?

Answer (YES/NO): NO